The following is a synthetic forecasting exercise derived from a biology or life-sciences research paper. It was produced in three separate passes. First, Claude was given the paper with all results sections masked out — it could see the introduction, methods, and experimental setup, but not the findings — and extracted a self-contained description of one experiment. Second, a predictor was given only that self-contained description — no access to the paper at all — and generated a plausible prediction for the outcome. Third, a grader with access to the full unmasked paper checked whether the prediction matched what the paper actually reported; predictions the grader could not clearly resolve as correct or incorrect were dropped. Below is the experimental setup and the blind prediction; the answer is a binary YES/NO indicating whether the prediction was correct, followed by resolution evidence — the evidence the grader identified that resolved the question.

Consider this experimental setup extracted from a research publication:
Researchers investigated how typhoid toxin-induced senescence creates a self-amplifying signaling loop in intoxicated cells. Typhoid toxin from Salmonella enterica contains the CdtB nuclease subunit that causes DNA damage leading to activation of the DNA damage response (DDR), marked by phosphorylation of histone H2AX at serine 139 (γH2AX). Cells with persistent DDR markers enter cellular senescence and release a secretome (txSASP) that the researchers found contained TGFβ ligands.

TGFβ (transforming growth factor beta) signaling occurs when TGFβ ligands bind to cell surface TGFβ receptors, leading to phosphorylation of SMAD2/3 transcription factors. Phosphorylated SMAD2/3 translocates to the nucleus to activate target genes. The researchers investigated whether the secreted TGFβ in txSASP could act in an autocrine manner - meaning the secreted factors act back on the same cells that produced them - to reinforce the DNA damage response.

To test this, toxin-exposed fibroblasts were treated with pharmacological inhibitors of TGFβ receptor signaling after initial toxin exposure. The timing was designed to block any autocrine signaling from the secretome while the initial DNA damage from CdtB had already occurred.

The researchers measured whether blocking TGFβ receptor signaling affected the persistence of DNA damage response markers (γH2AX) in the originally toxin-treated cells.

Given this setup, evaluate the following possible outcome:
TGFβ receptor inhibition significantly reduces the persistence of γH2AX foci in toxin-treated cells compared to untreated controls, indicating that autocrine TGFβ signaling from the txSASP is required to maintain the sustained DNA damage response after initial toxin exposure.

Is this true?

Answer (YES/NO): YES